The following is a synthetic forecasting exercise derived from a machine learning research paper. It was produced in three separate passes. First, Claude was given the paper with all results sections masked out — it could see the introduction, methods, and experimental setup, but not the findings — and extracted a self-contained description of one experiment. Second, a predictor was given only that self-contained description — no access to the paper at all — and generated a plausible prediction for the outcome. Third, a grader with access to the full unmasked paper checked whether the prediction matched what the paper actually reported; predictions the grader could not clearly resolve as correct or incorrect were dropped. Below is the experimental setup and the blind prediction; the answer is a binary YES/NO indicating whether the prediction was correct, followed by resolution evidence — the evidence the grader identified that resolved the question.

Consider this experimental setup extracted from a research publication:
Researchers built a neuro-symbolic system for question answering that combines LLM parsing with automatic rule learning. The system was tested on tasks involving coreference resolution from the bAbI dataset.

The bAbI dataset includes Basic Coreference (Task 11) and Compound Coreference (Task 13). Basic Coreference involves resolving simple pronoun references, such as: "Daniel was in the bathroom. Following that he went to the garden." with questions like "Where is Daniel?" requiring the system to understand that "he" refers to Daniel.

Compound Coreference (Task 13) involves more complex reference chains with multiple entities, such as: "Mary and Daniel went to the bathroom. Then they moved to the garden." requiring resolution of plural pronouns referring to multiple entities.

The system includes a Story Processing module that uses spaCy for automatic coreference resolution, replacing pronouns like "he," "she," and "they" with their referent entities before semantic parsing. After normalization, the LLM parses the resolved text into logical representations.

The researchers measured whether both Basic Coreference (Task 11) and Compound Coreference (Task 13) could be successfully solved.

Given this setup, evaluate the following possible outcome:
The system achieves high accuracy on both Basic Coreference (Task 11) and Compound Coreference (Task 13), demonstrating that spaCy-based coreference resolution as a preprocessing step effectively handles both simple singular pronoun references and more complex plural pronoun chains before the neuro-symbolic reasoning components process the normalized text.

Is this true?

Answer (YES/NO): YES